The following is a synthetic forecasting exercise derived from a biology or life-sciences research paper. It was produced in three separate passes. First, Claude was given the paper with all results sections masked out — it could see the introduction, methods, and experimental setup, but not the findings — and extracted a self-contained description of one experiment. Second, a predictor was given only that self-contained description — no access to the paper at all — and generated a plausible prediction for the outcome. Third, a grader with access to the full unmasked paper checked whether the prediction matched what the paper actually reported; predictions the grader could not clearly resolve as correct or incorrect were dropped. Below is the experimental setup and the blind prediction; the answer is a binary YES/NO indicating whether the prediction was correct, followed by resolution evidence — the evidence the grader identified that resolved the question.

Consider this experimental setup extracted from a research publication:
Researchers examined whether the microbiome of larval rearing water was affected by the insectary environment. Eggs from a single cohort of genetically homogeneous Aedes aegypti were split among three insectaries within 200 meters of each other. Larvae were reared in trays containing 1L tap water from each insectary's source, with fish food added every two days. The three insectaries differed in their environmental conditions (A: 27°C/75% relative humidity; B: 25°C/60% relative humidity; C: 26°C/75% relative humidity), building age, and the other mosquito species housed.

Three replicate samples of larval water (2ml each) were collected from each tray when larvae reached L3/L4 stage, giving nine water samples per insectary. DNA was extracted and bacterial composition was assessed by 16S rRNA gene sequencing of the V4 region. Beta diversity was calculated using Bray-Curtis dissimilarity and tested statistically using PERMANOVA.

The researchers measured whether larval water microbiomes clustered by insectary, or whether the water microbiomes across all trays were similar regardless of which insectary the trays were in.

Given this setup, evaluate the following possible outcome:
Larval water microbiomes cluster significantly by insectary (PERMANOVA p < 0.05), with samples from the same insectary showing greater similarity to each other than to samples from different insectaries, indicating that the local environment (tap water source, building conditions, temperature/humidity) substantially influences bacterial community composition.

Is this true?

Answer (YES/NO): YES